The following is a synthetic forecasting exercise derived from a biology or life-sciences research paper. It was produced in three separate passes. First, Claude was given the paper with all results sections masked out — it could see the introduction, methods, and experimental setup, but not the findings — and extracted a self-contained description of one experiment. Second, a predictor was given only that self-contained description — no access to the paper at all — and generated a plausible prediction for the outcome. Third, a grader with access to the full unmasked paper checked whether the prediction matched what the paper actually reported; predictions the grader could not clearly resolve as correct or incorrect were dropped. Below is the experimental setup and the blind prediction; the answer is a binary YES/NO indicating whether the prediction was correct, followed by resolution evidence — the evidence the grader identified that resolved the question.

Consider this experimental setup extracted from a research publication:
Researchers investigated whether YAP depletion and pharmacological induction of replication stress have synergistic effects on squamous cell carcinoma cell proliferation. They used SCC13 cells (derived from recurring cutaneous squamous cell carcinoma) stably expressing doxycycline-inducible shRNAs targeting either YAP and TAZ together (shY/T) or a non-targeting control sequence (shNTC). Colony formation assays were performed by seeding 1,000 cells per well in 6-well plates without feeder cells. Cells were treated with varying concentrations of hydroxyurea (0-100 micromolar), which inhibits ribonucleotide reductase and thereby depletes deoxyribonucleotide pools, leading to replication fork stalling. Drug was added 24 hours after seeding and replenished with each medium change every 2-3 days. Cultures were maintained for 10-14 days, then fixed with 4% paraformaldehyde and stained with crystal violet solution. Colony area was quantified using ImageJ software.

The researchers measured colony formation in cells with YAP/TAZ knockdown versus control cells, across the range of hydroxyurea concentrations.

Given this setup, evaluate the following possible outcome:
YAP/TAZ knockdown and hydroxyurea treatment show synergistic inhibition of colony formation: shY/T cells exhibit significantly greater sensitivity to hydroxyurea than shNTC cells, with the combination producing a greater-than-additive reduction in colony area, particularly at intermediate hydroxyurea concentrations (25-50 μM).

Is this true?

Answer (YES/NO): YES